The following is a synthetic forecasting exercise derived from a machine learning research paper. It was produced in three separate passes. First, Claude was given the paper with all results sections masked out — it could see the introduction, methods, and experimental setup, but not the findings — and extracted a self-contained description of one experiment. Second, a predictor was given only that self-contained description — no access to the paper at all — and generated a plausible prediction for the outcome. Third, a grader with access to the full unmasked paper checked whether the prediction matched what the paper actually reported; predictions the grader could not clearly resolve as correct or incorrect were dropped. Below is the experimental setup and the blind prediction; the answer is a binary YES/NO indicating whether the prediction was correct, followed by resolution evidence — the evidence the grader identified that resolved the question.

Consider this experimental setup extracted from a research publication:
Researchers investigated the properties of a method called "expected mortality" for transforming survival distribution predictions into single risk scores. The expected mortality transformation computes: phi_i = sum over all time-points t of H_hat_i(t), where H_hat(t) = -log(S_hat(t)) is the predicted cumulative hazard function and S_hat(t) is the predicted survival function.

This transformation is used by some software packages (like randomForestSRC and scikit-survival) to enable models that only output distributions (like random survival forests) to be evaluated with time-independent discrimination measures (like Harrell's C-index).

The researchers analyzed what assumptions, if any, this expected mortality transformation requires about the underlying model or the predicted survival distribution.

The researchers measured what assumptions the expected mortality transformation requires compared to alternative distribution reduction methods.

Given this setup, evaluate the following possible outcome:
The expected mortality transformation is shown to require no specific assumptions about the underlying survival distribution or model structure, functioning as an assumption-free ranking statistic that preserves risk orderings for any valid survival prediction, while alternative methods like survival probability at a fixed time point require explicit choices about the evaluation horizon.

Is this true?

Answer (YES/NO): YES